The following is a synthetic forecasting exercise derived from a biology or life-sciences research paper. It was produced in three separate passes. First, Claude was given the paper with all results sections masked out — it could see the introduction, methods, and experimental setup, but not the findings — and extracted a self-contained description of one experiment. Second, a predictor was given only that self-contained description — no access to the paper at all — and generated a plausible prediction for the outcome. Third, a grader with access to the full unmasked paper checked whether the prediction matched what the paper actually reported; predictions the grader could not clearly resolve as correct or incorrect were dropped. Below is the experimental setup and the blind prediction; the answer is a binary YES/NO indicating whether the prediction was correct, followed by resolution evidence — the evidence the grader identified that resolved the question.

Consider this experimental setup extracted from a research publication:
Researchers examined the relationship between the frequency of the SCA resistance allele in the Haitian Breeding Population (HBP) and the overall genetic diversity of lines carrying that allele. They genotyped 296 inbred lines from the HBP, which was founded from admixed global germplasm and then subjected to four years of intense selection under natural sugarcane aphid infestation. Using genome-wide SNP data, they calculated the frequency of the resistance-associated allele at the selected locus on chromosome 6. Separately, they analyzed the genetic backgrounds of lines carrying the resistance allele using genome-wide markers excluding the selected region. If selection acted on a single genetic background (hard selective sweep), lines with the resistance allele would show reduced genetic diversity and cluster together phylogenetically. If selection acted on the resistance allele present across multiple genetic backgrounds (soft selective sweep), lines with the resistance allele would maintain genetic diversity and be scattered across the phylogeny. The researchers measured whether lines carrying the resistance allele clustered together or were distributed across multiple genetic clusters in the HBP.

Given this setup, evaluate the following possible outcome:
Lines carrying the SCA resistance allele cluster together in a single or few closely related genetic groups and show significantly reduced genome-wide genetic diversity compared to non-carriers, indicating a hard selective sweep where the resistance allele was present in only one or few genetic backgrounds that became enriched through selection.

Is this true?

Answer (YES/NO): NO